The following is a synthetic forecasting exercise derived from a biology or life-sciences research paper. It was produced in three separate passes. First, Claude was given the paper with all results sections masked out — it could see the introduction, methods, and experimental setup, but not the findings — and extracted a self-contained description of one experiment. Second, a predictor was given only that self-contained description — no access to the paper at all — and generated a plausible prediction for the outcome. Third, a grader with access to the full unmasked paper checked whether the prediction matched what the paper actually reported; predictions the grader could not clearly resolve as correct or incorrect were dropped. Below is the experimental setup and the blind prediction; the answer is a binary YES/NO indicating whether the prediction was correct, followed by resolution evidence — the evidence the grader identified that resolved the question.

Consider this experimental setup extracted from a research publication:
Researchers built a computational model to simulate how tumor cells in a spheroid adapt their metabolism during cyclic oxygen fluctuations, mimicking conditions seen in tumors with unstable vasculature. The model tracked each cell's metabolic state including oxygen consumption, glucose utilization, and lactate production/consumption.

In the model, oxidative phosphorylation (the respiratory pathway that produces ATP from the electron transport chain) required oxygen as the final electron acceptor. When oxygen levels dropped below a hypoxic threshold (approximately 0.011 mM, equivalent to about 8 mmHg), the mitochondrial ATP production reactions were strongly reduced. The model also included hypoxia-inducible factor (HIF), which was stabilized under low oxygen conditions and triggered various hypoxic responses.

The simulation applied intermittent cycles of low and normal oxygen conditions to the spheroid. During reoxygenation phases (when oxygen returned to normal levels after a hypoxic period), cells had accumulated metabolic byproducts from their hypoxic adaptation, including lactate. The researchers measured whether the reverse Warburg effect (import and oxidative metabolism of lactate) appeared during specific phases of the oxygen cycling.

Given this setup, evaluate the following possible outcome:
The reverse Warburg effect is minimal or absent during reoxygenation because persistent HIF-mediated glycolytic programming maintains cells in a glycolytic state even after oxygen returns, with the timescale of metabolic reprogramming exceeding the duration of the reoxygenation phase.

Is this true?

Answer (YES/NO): NO